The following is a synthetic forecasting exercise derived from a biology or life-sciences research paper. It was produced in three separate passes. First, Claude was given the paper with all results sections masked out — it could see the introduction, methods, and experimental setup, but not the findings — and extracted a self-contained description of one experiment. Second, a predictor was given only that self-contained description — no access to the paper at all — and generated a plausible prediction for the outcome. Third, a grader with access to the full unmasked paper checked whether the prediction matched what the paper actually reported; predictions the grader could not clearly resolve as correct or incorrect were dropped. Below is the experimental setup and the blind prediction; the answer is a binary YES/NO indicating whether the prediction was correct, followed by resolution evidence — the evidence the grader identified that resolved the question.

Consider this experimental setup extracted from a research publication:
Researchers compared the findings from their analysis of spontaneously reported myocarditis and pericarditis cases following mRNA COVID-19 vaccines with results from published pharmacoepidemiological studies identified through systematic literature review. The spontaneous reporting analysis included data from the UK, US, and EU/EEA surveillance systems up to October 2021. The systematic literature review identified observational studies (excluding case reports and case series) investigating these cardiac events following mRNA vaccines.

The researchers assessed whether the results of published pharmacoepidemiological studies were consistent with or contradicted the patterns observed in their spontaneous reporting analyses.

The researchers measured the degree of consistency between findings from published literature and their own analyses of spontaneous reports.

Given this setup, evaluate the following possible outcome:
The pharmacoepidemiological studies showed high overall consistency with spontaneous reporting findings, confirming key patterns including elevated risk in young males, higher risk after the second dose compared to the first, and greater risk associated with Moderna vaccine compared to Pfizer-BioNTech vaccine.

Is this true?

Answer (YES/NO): NO